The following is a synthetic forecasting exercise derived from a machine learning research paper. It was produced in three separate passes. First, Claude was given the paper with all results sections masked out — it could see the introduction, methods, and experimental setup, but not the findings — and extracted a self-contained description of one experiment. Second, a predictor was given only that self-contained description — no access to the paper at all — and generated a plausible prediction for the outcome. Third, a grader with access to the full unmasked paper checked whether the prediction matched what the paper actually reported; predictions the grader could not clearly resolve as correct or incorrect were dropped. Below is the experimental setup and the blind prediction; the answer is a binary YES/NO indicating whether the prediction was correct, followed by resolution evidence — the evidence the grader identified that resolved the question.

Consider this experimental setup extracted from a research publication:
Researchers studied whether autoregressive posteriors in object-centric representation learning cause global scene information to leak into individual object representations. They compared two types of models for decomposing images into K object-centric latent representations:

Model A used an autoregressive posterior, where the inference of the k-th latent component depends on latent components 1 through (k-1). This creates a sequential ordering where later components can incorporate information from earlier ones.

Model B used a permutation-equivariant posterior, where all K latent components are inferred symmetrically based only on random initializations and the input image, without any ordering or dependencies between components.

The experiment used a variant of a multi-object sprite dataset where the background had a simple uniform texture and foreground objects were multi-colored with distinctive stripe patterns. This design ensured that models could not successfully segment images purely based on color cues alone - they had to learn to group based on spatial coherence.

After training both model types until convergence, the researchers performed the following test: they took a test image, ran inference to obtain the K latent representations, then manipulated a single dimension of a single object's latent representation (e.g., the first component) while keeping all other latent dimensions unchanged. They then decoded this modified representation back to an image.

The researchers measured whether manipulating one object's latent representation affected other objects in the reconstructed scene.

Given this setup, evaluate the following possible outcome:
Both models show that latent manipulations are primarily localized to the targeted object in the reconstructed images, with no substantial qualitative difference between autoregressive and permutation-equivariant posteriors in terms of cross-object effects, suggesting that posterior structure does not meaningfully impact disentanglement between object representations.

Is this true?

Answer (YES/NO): NO